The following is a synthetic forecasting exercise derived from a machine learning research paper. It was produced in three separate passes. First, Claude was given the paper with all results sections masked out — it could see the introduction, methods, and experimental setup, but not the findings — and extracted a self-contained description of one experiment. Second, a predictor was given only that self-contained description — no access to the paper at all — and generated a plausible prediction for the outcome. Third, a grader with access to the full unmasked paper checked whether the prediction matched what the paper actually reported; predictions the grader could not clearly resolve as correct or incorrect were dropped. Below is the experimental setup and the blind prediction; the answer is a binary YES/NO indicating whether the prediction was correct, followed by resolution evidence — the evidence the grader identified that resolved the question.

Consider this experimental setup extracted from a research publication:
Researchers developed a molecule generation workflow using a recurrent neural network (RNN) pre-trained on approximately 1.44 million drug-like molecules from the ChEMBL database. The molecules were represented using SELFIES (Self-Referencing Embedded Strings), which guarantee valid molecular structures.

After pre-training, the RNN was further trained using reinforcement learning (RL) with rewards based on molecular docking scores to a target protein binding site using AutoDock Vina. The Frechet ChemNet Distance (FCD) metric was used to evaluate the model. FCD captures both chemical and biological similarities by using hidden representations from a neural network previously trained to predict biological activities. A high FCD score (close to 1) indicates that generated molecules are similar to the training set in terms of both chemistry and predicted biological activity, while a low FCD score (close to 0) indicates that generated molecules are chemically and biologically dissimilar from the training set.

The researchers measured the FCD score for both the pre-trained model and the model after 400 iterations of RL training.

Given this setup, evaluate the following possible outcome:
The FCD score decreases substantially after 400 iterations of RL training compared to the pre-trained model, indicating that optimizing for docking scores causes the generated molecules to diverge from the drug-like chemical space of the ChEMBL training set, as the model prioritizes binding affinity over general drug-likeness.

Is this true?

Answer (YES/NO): NO